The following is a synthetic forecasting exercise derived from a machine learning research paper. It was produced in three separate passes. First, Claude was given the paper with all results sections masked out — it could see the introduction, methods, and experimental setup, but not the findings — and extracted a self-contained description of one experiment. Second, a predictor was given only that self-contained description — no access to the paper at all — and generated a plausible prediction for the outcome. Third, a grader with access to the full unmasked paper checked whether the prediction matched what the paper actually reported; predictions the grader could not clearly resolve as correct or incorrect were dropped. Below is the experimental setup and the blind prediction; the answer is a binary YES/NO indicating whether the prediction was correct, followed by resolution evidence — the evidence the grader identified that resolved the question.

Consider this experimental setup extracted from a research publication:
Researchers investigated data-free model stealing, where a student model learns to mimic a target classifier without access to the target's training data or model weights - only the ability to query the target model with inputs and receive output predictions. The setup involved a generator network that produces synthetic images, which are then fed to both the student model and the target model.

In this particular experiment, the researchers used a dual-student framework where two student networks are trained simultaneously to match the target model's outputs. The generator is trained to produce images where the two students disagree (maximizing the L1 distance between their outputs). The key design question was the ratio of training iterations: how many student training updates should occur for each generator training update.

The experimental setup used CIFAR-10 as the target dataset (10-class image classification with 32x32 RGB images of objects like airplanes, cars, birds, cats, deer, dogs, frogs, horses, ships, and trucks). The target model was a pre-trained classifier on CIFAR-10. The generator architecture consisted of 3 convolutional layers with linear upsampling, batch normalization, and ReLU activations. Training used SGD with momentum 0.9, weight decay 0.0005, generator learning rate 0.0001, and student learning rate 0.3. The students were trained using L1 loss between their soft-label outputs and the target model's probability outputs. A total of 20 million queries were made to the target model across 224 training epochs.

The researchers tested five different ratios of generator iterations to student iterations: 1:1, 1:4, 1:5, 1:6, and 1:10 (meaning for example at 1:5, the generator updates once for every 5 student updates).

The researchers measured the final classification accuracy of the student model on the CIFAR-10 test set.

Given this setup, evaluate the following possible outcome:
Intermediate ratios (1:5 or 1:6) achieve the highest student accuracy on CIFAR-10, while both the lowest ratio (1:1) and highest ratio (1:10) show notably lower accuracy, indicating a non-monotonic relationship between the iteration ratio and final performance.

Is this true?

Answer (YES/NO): YES